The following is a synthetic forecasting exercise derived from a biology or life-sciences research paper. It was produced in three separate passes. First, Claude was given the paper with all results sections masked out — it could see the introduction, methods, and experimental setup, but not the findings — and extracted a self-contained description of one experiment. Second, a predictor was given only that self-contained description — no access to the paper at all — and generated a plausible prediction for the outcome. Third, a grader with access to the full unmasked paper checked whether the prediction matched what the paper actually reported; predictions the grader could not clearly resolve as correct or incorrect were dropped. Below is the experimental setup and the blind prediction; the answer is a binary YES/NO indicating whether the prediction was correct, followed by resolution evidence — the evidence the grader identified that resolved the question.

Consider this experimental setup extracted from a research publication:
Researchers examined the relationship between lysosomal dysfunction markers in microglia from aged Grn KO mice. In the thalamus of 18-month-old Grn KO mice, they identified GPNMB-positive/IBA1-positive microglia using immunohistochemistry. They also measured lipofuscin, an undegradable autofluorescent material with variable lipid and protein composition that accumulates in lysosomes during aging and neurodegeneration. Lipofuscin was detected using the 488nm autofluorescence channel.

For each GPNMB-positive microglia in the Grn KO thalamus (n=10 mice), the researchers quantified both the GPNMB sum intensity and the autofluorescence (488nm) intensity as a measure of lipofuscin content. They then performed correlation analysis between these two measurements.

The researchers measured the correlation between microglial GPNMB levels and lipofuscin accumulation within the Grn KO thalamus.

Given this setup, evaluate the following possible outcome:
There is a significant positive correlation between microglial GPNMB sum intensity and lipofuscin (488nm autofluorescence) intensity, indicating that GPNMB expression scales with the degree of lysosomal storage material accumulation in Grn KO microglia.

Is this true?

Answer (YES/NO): YES